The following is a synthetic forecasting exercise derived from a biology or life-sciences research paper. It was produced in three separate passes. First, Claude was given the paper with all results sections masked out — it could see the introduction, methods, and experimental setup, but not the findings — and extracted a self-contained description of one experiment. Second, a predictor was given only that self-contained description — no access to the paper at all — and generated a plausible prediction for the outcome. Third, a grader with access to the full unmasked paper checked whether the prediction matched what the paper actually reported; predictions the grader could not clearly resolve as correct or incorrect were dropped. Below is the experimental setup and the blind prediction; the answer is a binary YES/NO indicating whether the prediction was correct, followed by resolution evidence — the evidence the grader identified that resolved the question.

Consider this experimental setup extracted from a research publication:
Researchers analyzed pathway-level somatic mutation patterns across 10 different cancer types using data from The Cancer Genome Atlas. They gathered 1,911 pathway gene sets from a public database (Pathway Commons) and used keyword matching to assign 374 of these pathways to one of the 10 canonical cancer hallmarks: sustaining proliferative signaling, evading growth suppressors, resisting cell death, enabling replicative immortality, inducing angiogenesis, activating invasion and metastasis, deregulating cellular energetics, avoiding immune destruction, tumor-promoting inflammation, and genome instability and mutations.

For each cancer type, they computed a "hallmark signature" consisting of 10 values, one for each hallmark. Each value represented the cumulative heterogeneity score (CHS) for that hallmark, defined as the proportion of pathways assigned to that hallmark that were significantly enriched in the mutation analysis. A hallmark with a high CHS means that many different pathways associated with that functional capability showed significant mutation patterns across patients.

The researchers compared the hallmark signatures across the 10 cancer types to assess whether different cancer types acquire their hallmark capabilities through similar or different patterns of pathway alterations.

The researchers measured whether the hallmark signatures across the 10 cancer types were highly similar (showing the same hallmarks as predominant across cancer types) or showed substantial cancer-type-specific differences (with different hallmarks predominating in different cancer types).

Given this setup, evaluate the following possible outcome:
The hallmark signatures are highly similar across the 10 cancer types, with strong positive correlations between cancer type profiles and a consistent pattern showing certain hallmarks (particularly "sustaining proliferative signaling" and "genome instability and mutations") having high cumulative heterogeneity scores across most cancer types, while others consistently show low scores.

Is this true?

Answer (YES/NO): NO